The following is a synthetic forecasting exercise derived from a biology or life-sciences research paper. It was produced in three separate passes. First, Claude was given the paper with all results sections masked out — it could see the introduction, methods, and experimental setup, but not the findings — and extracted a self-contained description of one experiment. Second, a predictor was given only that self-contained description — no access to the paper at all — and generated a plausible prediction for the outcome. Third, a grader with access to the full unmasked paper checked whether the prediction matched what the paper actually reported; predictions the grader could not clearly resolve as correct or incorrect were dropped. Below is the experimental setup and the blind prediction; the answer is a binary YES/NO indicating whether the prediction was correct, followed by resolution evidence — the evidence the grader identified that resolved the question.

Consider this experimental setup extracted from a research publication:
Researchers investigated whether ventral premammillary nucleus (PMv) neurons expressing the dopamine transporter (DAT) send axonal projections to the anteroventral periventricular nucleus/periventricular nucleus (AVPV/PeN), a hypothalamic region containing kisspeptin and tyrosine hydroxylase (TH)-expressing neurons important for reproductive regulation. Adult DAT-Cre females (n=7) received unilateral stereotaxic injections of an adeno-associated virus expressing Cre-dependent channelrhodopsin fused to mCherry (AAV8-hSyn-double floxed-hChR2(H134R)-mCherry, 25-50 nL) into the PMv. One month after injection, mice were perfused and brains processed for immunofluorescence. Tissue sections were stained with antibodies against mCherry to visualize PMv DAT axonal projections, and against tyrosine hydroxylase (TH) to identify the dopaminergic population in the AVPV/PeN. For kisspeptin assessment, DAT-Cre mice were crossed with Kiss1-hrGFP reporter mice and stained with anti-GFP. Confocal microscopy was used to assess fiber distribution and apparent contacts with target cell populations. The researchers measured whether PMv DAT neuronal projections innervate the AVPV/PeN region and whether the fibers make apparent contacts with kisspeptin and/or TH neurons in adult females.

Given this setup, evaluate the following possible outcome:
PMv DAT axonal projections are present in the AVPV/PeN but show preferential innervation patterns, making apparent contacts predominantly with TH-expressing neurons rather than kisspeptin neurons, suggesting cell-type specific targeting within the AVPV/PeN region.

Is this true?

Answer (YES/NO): NO